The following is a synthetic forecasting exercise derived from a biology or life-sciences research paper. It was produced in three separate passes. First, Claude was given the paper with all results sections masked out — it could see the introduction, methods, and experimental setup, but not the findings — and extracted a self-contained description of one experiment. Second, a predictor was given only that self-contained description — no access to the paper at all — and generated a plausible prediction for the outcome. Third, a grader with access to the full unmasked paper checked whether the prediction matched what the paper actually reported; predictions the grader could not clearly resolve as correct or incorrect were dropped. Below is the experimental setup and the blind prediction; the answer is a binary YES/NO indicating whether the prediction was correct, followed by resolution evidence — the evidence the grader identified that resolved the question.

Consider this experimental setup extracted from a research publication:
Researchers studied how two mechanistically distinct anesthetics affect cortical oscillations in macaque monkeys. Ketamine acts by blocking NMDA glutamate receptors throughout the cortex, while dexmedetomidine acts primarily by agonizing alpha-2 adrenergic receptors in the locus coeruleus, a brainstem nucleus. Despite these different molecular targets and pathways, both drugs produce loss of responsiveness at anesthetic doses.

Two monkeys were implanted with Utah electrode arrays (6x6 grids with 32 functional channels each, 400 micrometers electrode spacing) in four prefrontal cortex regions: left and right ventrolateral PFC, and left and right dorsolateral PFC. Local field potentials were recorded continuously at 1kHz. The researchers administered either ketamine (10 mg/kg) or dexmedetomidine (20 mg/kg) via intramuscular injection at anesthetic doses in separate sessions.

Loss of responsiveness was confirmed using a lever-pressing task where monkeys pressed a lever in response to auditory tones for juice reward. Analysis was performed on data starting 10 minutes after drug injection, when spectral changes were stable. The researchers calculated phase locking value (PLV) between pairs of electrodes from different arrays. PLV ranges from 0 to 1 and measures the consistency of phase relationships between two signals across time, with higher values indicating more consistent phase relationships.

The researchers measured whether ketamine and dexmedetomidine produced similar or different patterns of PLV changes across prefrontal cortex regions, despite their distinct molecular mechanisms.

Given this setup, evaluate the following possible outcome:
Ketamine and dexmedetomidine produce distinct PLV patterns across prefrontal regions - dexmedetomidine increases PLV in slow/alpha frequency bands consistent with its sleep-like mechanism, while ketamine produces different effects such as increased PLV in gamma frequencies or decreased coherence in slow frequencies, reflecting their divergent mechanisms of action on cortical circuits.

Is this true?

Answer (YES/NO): NO